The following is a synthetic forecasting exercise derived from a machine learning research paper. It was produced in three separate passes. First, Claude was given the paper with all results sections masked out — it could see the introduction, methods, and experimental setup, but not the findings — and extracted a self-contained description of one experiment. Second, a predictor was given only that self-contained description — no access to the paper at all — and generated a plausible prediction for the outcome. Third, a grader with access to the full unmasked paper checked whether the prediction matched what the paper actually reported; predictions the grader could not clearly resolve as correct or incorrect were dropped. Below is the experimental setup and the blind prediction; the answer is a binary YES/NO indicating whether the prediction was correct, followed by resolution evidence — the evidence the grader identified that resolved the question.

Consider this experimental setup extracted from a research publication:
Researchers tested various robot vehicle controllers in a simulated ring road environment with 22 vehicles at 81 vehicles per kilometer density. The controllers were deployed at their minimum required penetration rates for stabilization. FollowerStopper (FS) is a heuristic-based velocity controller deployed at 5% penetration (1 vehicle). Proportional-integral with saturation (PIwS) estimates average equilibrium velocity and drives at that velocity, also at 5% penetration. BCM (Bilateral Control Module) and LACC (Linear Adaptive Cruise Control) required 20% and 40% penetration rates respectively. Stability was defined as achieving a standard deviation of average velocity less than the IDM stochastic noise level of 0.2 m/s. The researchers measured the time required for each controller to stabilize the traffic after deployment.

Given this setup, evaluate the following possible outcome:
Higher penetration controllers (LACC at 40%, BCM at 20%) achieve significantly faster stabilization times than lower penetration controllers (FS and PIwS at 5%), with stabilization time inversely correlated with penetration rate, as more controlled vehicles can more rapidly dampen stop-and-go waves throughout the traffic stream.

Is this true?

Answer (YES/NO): NO